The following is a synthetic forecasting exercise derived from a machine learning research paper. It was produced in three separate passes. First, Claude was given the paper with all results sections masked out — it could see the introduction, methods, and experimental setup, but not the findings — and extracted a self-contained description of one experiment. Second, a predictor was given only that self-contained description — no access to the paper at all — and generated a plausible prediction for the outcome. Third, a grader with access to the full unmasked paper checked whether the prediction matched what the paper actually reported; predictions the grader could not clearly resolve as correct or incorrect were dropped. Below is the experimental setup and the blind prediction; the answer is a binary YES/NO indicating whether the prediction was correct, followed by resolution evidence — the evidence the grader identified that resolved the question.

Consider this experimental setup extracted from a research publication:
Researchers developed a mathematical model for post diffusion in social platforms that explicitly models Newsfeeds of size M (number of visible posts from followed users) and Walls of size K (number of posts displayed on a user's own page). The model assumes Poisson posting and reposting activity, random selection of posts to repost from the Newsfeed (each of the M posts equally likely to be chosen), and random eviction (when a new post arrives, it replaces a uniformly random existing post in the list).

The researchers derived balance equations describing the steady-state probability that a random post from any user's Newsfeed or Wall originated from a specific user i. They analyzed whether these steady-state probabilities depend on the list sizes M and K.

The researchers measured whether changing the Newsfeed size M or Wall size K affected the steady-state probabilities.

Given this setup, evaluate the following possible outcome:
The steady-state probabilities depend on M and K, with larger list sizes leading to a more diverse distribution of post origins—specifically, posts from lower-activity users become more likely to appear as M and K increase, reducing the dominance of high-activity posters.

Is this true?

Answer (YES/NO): NO